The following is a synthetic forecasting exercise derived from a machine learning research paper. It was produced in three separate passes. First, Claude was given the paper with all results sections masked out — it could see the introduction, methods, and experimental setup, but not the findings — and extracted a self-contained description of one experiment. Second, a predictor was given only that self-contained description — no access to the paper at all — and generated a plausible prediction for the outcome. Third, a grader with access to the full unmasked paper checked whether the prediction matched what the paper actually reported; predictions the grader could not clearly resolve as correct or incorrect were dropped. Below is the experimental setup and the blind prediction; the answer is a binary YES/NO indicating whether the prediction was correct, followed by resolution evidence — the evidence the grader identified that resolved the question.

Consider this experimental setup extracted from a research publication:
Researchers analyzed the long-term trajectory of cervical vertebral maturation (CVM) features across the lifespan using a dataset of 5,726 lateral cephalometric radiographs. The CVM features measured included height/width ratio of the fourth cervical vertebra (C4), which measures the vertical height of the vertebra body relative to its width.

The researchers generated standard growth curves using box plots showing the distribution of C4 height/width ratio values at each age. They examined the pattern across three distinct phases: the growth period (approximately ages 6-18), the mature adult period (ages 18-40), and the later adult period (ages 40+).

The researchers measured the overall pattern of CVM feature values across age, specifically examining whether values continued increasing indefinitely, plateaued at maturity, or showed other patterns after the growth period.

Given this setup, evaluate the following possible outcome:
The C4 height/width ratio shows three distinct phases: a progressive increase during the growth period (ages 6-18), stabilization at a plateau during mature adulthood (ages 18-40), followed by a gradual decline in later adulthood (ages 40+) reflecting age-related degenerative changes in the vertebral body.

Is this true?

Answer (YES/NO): YES